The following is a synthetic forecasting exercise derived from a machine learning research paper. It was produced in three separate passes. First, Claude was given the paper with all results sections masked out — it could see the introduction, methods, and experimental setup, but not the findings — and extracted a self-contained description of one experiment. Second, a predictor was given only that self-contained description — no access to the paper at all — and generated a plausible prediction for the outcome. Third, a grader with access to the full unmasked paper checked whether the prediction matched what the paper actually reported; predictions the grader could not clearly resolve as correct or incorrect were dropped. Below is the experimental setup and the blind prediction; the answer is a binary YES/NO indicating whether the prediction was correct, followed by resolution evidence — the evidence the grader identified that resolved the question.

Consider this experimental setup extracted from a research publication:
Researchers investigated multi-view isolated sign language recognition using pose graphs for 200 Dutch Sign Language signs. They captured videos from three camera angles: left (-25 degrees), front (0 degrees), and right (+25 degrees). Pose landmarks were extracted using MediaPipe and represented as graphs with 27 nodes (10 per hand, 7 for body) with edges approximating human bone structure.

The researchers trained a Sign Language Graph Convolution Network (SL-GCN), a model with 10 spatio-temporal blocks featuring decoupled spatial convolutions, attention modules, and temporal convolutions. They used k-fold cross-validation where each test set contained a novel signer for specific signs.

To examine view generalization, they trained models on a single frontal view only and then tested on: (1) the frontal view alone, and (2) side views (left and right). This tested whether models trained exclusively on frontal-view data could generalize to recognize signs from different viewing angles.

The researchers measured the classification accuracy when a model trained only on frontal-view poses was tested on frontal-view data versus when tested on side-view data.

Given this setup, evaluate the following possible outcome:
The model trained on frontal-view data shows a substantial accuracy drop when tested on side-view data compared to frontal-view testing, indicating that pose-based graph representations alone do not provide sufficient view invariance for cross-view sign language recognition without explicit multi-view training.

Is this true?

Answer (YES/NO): YES